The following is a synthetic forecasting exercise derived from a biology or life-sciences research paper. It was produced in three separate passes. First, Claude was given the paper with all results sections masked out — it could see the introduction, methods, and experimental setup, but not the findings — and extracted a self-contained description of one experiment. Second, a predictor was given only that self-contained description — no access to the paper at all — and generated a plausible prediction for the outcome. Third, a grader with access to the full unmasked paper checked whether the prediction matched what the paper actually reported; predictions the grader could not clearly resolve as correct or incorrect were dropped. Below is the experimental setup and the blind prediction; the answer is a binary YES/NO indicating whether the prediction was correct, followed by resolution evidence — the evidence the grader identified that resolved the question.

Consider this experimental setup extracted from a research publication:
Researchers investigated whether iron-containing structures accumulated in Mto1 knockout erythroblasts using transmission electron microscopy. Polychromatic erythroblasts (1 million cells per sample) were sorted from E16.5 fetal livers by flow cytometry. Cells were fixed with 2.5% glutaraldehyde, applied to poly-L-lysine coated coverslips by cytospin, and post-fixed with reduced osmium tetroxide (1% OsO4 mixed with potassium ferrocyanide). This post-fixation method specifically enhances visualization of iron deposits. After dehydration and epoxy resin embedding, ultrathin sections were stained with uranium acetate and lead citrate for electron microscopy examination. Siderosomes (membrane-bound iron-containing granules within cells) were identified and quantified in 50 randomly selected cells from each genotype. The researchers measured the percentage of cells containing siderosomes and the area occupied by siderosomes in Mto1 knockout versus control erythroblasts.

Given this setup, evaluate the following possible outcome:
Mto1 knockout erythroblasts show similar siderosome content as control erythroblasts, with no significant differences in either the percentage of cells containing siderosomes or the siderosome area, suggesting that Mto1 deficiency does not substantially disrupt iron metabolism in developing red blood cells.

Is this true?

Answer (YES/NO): NO